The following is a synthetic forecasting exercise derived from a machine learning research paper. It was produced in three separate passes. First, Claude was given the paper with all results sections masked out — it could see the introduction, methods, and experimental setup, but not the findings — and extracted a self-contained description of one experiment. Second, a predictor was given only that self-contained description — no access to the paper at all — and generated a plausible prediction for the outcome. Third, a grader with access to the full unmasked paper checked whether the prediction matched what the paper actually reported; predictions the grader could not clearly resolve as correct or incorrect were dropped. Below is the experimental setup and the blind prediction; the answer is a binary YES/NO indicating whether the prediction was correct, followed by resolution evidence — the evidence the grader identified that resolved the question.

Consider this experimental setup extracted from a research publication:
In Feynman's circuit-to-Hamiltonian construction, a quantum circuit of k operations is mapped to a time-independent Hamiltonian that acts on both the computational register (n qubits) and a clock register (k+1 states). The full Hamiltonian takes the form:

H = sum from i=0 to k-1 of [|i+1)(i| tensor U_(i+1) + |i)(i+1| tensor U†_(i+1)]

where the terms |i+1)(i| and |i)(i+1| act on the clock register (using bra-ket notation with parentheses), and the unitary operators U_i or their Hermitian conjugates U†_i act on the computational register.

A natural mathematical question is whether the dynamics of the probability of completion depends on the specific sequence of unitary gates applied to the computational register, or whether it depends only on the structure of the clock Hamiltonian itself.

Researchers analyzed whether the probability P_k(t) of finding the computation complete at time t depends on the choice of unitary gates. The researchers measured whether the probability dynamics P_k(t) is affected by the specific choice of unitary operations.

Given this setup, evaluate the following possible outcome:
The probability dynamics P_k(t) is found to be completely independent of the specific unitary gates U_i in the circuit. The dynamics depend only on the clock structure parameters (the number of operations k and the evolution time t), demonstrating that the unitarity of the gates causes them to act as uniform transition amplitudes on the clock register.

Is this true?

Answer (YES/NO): YES